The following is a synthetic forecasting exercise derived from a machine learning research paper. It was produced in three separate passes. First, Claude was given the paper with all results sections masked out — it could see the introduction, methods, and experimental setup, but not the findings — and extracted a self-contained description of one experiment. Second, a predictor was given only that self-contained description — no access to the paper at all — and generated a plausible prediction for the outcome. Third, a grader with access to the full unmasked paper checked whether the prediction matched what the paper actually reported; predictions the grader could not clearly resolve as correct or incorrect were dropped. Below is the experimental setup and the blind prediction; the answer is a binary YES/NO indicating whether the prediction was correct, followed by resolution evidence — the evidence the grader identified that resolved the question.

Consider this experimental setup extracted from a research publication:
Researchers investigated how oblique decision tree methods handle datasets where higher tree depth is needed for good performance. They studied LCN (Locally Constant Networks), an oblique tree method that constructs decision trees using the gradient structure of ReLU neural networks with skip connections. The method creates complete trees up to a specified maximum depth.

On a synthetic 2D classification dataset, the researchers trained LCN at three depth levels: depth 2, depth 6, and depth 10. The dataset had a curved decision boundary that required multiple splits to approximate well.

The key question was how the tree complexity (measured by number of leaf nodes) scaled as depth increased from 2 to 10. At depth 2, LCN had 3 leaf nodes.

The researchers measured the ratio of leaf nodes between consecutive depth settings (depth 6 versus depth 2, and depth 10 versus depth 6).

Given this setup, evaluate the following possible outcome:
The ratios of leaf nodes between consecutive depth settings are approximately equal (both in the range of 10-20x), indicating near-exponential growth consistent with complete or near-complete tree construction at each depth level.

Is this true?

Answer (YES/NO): YES